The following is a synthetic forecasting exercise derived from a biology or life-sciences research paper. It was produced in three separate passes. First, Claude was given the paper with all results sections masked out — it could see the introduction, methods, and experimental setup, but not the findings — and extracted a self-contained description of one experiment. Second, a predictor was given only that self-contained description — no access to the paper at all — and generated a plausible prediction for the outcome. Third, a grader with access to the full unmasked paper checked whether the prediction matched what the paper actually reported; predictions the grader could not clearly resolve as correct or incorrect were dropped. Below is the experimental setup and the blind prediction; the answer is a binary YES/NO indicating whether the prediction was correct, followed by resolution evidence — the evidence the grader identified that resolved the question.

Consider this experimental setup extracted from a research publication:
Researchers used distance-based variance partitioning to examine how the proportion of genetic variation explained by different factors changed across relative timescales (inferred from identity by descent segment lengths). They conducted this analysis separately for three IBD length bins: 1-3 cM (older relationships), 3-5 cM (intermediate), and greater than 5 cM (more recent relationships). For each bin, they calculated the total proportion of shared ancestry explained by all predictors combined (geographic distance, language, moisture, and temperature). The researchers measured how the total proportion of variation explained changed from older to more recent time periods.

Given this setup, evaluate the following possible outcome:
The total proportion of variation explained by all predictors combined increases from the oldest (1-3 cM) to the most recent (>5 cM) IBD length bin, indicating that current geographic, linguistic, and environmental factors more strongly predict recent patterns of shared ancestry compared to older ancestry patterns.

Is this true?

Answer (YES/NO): YES